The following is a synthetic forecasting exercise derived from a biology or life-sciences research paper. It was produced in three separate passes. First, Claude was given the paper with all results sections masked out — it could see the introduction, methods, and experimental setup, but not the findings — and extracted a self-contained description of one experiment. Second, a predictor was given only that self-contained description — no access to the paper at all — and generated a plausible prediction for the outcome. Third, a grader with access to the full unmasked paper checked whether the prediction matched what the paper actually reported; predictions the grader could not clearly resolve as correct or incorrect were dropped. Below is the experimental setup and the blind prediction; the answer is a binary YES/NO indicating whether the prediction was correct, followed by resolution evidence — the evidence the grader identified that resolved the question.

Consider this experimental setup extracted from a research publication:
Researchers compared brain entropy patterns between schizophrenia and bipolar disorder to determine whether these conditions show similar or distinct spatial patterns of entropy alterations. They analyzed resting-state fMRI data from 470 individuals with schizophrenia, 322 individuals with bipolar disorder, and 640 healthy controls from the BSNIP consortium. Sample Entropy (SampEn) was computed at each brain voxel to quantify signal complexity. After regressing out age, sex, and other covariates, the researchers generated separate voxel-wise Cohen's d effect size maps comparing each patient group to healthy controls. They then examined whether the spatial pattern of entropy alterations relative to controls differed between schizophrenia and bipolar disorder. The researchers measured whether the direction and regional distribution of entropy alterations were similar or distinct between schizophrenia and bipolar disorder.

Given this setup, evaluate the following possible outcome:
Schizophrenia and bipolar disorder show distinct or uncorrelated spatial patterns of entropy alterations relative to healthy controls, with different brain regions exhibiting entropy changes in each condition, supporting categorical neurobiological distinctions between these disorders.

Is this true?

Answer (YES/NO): YES